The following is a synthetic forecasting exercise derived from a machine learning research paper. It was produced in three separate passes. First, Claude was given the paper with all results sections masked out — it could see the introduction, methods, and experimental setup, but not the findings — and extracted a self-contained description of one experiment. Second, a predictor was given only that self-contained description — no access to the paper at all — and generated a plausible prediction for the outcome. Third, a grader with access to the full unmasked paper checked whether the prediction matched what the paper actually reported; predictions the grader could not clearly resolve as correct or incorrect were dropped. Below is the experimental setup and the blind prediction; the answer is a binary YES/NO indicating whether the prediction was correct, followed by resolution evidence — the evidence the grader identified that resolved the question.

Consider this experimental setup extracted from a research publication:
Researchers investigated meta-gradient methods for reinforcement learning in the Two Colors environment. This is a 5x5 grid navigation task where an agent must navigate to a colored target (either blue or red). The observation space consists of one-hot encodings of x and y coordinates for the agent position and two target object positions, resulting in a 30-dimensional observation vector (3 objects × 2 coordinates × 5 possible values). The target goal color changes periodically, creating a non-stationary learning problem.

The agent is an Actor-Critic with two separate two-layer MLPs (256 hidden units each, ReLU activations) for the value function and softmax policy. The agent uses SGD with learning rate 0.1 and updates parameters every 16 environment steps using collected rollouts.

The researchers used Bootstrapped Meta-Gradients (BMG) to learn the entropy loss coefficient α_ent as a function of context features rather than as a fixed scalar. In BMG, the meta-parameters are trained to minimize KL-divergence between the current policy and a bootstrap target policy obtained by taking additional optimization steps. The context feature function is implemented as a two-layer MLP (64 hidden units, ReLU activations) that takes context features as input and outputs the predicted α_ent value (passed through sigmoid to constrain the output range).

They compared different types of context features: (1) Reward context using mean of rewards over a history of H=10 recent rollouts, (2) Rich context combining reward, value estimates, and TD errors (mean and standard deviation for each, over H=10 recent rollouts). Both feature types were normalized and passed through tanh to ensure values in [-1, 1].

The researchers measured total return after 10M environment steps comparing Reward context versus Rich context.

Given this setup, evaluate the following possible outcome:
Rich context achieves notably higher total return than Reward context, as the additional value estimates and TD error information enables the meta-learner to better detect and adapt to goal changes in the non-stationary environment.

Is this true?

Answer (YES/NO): NO